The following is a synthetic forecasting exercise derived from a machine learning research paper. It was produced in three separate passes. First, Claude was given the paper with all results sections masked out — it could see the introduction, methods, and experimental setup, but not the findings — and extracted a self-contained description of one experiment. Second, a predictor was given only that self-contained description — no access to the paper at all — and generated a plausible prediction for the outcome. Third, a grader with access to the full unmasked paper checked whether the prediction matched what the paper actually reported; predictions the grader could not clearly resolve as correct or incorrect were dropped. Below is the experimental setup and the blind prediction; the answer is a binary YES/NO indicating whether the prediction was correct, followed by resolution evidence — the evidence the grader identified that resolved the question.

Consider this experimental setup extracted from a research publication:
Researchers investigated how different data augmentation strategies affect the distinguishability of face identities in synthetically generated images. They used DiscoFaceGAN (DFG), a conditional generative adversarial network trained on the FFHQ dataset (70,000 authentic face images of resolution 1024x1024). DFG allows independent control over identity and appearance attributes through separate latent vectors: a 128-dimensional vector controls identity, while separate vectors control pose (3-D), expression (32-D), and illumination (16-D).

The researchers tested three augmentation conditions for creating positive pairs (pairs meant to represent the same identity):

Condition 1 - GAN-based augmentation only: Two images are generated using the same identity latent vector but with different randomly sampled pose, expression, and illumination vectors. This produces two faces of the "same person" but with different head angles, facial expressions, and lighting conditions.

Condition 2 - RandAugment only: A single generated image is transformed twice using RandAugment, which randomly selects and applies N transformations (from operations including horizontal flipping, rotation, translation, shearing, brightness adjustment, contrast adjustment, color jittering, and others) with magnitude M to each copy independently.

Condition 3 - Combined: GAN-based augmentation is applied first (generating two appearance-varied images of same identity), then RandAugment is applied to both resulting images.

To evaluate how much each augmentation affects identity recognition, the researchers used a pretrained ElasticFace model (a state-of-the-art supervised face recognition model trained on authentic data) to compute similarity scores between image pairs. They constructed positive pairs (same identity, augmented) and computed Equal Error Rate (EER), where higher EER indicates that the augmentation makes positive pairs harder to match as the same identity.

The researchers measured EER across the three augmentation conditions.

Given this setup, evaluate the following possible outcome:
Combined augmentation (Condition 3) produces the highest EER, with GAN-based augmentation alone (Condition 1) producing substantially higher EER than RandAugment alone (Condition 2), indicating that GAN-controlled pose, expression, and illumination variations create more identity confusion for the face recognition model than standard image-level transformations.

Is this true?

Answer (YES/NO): NO